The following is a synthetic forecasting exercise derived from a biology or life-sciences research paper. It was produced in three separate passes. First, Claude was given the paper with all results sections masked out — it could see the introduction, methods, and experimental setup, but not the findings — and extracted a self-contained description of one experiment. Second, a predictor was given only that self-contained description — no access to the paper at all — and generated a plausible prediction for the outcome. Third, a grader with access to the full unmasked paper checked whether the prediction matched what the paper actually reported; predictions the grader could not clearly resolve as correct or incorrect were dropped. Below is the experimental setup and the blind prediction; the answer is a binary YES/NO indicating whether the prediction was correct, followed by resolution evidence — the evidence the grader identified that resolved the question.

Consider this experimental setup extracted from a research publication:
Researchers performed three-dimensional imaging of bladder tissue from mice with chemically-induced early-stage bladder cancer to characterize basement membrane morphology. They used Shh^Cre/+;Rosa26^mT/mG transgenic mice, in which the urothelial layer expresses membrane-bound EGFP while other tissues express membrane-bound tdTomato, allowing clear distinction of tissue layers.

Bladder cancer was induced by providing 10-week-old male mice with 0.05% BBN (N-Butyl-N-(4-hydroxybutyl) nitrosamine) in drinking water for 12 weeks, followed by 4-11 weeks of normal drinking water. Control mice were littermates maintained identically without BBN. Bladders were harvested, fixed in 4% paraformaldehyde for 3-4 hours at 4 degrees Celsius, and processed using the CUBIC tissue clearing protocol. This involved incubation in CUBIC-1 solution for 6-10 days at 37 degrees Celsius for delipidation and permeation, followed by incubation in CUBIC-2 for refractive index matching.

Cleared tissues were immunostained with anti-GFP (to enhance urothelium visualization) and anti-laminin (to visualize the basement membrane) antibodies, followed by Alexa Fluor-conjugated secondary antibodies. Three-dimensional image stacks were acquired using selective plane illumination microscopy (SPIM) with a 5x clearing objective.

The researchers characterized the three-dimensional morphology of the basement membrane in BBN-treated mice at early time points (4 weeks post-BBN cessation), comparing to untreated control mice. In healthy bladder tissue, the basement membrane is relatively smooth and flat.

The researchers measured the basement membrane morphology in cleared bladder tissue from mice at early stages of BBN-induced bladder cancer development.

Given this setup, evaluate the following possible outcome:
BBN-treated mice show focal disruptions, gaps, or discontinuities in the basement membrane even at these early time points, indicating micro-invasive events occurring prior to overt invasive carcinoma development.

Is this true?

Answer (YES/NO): NO